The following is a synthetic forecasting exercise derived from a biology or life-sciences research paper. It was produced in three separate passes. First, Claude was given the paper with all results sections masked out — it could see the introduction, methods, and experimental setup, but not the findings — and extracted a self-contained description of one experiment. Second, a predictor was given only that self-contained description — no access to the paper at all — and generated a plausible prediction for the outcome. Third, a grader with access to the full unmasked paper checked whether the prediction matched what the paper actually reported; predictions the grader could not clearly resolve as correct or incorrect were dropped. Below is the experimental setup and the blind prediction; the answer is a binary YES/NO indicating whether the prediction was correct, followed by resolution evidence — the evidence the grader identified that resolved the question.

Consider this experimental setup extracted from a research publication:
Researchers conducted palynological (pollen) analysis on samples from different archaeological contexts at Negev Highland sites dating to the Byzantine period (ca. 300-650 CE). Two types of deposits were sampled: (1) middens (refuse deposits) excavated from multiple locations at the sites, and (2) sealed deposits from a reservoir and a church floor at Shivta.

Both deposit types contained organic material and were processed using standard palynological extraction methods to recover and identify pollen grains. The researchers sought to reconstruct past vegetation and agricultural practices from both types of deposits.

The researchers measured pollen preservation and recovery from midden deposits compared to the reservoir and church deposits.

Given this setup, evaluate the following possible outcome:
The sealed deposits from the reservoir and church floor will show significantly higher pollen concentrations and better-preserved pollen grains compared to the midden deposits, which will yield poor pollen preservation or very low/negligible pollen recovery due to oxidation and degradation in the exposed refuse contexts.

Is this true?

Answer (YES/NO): YES